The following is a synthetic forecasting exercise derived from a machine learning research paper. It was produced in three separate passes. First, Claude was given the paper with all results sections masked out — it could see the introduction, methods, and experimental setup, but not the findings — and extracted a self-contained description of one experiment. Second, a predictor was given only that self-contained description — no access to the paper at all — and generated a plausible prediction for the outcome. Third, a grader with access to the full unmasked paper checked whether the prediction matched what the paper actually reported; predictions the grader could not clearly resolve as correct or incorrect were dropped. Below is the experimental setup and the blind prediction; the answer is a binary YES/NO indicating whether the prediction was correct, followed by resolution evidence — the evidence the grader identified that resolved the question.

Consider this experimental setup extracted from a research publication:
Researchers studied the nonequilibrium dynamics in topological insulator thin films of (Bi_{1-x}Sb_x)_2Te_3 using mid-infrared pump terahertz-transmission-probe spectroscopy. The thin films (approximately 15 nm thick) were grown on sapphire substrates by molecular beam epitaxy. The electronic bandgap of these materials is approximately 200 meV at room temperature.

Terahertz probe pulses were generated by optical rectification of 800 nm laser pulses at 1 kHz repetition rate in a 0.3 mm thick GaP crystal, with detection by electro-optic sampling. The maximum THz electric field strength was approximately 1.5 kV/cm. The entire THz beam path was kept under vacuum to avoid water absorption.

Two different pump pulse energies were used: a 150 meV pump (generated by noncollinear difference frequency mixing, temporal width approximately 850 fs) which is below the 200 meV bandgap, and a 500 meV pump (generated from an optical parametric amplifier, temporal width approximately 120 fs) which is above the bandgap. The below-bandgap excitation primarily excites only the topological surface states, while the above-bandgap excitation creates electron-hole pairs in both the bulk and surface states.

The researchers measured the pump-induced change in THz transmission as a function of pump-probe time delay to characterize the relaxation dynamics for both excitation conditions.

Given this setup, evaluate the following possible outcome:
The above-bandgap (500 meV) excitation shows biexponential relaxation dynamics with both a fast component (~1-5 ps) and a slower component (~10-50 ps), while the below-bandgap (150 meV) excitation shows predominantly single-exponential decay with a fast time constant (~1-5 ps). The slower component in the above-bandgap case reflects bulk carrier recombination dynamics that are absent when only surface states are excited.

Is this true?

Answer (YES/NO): NO